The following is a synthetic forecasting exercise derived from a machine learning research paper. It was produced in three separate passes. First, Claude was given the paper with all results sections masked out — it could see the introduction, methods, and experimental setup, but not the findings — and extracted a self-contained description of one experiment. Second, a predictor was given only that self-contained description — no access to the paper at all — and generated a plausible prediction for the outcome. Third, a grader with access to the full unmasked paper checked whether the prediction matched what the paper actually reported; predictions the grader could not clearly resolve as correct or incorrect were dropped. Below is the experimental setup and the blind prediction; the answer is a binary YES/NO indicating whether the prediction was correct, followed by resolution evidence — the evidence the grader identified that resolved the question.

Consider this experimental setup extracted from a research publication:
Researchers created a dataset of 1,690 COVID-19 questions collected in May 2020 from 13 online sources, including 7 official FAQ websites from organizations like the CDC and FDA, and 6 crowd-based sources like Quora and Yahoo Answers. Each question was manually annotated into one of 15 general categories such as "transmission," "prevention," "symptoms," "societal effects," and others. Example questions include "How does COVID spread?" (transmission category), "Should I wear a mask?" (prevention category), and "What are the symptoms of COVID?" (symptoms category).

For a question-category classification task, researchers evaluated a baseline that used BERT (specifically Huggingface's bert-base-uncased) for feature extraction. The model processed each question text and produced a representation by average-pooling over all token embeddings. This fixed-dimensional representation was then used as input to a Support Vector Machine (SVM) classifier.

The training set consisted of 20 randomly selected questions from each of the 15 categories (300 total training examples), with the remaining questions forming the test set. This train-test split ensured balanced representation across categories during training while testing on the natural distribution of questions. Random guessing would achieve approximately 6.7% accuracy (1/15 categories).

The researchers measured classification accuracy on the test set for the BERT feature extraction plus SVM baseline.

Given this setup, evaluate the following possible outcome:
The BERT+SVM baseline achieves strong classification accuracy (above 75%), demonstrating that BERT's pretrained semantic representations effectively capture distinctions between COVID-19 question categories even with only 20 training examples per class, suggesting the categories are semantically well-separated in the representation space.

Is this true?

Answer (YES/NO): NO